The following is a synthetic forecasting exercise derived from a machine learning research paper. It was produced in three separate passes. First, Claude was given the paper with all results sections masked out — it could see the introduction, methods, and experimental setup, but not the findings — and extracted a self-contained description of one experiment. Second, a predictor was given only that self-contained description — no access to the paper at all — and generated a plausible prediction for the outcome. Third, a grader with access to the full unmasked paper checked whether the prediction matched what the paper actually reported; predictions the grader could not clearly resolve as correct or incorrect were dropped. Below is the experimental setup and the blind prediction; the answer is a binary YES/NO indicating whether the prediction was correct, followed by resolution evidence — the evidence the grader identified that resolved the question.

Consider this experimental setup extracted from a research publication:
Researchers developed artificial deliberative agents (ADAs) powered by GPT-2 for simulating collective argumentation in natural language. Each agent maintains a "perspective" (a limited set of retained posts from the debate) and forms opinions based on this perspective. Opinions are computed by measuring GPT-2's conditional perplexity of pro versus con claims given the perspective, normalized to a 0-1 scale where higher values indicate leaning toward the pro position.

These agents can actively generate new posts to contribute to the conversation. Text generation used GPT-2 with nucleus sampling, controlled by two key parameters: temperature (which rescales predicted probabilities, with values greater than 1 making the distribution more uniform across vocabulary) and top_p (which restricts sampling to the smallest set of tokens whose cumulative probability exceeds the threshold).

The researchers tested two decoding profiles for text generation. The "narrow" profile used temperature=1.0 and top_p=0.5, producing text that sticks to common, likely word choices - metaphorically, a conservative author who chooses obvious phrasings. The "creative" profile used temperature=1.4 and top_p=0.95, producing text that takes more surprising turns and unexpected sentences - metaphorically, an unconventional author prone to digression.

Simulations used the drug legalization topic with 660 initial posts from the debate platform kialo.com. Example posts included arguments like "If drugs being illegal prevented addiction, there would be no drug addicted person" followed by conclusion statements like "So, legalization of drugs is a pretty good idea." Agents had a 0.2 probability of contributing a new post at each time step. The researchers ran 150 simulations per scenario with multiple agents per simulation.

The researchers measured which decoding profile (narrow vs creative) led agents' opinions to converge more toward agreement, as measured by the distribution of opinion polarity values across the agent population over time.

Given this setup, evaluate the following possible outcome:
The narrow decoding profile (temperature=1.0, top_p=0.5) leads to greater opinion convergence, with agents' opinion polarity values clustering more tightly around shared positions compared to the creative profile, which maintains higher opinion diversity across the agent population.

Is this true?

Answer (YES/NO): YES